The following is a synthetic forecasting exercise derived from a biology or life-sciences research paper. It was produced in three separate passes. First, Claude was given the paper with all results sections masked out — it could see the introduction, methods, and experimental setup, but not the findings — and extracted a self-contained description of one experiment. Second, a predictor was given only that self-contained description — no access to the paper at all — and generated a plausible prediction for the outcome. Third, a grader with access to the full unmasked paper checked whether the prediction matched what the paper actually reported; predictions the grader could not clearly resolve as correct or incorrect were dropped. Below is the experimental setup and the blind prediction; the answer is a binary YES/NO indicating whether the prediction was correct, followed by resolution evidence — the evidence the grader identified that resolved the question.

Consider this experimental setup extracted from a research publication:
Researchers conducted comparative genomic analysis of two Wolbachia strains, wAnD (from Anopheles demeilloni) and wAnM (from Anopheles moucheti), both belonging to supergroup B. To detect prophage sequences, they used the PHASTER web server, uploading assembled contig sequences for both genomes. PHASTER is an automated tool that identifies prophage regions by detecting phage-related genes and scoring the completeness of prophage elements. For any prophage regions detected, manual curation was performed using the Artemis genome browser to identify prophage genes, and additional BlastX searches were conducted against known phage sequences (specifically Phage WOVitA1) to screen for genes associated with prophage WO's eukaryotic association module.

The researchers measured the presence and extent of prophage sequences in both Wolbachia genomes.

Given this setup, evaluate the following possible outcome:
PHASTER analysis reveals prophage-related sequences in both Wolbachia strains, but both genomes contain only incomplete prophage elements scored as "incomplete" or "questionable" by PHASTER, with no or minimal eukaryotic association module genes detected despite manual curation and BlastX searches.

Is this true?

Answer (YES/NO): NO